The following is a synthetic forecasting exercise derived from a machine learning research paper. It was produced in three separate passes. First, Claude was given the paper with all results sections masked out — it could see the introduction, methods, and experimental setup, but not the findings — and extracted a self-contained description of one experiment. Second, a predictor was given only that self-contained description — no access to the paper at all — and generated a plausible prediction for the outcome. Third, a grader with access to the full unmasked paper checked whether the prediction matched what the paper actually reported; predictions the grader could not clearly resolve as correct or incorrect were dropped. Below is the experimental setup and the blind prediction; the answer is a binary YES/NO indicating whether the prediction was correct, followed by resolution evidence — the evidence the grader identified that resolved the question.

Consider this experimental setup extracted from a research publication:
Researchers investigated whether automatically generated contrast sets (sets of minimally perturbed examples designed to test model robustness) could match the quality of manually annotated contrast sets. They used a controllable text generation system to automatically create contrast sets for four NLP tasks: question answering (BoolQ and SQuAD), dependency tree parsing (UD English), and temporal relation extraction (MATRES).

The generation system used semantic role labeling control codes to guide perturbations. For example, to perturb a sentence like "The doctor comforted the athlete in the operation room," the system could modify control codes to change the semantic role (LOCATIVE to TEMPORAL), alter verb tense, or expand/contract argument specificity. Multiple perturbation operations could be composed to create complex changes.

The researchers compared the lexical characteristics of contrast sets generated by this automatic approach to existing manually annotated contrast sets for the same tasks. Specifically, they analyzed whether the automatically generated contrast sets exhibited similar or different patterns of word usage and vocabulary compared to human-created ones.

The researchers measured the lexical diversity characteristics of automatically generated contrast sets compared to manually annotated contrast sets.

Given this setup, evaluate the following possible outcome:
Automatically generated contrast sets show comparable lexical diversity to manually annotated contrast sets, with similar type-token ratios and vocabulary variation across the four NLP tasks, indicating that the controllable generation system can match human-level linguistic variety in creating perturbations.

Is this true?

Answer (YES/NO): NO